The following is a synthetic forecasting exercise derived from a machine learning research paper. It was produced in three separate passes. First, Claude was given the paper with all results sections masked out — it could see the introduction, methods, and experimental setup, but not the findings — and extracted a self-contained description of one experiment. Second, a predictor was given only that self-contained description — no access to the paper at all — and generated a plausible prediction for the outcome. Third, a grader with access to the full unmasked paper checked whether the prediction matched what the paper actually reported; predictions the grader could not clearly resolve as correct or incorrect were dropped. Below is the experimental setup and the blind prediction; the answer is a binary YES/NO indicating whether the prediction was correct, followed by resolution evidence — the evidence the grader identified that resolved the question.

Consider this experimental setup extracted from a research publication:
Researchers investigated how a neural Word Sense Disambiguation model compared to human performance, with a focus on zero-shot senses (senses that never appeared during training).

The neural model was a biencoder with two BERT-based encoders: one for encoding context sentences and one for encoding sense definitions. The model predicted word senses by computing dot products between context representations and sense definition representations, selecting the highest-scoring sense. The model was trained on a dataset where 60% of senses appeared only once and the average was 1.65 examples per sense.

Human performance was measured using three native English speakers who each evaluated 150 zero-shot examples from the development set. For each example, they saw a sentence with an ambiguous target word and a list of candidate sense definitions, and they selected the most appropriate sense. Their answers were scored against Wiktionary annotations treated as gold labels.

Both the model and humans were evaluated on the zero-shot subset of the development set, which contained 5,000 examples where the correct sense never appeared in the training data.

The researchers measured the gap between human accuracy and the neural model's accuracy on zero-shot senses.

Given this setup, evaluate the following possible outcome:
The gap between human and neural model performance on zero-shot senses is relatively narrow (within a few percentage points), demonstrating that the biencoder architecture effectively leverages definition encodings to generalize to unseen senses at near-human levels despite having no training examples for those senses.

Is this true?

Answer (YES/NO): NO